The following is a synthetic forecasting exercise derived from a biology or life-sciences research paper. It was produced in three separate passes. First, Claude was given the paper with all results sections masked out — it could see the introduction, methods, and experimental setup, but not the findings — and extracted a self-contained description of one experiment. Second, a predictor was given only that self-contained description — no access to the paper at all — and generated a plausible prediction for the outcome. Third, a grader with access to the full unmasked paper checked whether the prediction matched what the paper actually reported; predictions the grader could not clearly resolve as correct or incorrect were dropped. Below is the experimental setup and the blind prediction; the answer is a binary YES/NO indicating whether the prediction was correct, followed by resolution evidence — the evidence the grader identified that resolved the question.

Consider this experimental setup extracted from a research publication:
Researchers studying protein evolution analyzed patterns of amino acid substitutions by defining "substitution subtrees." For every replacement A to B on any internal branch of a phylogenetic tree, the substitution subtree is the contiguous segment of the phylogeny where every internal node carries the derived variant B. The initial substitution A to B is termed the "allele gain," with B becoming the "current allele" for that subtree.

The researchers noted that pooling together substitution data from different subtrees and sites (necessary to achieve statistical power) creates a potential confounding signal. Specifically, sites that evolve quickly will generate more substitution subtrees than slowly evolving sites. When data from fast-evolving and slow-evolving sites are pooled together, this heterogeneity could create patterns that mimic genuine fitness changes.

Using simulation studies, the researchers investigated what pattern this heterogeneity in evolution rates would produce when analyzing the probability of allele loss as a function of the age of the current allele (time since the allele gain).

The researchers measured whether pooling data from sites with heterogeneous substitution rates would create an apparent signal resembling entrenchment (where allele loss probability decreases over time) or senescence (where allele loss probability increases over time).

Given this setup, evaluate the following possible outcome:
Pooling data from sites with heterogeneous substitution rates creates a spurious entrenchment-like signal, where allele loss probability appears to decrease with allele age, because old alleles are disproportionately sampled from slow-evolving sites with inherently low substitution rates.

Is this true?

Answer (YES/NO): YES